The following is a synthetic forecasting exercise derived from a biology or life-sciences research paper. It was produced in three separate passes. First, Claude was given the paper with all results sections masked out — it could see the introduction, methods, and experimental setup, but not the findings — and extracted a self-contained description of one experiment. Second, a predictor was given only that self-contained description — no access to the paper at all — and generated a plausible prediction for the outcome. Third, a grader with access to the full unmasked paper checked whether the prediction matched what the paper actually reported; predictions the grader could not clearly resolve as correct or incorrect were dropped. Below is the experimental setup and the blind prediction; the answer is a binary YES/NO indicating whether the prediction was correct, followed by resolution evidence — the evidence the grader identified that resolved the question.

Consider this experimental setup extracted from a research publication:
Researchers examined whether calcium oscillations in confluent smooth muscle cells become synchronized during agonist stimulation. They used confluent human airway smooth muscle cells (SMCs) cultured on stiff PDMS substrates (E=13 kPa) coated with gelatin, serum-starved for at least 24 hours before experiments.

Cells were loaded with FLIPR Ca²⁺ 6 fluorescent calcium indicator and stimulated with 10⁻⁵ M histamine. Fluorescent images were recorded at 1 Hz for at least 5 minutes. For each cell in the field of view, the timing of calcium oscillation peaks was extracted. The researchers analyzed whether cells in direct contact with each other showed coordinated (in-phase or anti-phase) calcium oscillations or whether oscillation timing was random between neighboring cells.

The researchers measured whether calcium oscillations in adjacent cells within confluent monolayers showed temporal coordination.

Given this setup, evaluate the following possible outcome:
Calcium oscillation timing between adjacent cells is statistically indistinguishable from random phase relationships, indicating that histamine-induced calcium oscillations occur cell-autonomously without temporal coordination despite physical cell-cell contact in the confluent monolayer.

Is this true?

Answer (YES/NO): NO